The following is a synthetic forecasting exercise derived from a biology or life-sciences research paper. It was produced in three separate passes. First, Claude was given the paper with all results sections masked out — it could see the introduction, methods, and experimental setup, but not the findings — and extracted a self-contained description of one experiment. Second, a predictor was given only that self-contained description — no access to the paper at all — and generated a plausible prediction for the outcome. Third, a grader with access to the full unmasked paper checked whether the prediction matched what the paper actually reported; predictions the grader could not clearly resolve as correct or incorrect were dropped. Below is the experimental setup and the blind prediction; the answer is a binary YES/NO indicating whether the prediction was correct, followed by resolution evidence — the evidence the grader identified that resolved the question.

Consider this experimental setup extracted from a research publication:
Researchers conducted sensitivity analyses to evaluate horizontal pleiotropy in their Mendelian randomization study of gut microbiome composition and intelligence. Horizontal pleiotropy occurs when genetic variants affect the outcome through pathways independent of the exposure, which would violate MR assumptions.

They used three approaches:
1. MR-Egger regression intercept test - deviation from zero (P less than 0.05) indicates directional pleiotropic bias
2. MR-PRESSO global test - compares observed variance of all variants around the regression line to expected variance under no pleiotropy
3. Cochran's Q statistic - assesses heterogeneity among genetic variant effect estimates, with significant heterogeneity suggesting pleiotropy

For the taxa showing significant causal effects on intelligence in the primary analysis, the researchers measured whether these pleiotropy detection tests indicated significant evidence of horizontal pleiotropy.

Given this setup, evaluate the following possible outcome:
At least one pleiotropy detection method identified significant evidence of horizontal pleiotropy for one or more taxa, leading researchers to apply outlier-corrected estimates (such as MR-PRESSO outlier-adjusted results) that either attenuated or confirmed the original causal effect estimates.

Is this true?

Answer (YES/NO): NO